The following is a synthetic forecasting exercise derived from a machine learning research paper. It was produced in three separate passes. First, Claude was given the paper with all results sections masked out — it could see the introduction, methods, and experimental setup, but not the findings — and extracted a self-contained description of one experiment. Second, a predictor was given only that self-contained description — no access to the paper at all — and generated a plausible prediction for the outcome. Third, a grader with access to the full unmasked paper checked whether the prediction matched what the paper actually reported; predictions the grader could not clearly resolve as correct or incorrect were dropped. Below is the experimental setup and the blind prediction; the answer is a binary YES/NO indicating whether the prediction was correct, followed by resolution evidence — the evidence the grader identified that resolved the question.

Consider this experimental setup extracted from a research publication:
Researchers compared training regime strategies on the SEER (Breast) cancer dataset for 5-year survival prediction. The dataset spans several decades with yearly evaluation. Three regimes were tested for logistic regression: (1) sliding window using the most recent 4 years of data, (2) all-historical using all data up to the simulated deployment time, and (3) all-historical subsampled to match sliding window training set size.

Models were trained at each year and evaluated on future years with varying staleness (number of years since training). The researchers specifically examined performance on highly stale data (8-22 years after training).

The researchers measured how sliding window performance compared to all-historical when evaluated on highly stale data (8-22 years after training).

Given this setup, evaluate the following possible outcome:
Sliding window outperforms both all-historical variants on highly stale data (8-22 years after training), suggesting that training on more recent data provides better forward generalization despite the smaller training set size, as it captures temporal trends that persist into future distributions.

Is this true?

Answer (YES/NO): NO